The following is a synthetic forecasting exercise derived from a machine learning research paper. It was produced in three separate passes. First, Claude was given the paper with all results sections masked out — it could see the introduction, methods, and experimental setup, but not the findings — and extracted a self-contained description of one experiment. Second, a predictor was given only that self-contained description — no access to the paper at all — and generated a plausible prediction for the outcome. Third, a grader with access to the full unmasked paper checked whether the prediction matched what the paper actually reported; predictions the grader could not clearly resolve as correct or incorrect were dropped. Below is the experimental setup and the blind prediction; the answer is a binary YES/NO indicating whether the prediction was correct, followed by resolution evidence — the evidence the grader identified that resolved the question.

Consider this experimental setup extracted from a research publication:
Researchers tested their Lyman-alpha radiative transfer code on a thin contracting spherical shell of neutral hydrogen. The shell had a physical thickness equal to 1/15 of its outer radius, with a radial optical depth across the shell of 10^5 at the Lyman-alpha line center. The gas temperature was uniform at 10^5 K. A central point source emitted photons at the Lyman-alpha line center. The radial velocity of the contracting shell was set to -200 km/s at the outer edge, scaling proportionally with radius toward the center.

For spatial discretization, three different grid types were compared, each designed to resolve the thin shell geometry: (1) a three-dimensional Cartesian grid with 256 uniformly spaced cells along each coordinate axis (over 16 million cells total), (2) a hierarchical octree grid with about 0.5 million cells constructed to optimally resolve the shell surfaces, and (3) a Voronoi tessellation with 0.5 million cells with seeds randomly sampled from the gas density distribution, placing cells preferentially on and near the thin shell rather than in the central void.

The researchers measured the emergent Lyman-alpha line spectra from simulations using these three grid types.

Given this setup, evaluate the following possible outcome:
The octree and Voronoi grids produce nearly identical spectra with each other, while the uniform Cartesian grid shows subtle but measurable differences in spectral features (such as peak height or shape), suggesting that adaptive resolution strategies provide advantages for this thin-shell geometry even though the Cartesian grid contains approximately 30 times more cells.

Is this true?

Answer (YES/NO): NO